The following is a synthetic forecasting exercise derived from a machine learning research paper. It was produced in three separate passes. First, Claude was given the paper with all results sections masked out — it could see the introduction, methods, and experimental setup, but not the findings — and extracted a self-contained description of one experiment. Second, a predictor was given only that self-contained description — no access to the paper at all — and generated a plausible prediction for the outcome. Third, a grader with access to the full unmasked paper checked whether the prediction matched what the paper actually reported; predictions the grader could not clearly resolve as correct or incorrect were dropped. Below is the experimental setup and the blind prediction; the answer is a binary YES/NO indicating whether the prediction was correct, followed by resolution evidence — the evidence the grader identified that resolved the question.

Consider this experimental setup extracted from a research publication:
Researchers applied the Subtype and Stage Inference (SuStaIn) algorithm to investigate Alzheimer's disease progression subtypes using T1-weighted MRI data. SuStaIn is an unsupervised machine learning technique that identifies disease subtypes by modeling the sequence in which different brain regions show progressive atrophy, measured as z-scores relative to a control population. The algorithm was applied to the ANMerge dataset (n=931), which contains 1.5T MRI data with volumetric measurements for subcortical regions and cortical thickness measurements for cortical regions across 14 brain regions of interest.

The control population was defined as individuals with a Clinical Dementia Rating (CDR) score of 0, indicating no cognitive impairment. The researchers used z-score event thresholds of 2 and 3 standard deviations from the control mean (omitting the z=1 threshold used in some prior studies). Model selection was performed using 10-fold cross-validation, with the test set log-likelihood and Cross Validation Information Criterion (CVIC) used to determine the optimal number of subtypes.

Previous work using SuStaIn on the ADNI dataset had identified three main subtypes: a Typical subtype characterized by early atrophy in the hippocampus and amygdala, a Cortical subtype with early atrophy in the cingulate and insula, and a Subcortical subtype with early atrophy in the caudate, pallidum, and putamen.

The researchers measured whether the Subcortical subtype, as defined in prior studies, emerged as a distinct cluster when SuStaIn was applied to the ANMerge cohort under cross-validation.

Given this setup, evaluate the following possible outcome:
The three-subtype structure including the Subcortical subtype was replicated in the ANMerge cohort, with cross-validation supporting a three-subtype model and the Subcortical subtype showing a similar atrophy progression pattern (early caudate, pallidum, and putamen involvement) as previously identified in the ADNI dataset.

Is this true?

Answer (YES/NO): NO